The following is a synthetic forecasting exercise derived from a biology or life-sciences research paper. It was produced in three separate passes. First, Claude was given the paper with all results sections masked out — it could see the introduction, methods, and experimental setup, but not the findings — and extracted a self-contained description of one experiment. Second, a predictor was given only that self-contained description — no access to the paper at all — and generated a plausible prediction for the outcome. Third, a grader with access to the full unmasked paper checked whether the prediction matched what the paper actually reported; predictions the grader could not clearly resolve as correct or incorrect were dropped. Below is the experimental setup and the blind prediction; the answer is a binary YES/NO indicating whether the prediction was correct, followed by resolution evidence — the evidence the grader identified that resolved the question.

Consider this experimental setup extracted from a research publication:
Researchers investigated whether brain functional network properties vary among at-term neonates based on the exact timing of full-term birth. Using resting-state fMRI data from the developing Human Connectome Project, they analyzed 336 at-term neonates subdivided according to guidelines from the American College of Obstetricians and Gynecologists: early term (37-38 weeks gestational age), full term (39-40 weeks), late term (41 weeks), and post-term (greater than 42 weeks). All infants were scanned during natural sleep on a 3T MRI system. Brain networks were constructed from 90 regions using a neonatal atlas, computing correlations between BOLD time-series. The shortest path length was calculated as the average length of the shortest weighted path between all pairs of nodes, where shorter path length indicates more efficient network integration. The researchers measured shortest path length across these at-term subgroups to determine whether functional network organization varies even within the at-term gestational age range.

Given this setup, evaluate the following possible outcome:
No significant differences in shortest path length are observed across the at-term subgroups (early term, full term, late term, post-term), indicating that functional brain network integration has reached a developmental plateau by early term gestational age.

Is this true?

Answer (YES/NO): YES